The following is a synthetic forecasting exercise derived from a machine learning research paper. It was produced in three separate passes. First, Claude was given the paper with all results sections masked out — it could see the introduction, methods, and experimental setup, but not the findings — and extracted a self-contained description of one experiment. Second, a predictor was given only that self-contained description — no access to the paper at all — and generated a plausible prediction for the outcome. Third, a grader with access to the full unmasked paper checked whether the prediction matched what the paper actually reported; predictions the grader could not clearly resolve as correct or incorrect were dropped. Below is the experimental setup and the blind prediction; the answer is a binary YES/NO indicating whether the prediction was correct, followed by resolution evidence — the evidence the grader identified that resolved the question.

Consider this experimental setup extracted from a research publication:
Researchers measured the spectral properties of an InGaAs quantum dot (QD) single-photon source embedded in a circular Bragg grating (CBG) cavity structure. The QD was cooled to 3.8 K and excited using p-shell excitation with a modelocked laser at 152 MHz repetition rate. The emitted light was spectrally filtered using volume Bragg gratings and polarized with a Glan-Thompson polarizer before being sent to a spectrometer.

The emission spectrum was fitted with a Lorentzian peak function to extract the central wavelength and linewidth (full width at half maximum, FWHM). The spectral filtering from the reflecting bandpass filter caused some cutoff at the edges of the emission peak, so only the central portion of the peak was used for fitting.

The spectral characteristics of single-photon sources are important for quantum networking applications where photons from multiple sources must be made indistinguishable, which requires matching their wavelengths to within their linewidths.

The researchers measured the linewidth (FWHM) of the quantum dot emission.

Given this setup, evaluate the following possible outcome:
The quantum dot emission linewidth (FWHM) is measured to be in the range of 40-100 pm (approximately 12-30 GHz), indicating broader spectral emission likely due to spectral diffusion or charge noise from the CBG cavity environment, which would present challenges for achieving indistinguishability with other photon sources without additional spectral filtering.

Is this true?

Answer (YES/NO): NO